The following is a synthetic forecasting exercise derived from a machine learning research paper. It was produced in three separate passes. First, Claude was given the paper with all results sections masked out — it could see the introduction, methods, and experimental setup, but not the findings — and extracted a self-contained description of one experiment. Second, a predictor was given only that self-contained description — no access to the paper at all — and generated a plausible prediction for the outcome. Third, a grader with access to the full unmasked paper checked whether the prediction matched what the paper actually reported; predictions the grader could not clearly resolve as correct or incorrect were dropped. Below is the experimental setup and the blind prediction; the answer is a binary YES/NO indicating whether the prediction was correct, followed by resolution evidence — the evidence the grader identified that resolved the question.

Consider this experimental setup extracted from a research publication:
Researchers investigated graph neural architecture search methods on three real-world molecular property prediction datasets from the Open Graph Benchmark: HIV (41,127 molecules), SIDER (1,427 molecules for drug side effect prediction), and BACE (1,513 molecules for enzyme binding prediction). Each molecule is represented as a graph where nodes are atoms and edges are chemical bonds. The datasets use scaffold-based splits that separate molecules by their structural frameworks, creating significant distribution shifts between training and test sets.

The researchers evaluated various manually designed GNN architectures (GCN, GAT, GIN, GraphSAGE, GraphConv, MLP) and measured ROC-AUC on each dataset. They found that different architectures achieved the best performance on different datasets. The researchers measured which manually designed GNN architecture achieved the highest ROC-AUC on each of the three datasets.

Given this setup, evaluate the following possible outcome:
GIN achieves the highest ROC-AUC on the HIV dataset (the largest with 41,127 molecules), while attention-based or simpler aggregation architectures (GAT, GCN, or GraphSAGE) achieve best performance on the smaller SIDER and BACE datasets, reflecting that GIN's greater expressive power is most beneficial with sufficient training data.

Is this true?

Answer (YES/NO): NO